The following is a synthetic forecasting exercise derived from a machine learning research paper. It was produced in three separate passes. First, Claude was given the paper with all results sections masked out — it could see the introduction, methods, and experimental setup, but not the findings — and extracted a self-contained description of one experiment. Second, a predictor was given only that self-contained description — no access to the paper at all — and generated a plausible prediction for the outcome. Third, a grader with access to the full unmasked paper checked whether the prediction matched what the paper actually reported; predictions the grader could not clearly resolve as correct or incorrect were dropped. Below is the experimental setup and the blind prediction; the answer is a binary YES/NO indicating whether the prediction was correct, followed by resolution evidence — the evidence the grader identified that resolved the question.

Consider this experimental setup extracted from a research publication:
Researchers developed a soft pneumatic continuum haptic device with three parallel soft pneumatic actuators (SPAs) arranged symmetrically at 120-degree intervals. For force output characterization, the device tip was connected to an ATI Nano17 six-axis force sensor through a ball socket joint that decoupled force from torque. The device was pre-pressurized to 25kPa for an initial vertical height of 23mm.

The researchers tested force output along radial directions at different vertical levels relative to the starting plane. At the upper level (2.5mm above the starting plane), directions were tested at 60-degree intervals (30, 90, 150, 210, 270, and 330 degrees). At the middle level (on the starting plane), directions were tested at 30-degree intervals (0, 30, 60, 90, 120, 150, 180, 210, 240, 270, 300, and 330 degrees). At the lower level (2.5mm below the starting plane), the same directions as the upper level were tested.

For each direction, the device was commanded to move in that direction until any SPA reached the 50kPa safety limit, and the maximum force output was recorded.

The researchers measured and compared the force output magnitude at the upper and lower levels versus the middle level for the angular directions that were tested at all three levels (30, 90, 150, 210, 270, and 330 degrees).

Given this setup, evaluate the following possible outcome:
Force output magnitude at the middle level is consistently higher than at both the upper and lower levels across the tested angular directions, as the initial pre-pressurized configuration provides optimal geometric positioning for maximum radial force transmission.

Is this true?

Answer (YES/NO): NO